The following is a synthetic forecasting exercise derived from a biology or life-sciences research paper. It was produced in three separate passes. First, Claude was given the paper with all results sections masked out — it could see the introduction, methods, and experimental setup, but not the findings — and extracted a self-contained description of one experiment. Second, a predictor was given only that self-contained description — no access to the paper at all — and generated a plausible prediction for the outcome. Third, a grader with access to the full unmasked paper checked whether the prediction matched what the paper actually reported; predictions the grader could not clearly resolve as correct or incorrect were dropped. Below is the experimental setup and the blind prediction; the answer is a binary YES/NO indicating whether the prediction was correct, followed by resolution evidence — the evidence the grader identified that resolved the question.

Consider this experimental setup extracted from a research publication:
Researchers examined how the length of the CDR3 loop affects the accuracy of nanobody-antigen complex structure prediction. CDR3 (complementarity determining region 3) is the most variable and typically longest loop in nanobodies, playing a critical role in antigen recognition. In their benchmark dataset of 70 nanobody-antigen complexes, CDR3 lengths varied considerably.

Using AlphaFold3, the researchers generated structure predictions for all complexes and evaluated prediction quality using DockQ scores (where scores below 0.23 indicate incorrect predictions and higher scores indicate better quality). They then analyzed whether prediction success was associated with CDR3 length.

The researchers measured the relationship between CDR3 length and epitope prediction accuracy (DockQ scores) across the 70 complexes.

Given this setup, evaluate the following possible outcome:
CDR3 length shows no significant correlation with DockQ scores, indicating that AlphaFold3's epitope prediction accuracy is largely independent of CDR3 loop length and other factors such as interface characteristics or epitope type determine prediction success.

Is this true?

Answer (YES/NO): NO